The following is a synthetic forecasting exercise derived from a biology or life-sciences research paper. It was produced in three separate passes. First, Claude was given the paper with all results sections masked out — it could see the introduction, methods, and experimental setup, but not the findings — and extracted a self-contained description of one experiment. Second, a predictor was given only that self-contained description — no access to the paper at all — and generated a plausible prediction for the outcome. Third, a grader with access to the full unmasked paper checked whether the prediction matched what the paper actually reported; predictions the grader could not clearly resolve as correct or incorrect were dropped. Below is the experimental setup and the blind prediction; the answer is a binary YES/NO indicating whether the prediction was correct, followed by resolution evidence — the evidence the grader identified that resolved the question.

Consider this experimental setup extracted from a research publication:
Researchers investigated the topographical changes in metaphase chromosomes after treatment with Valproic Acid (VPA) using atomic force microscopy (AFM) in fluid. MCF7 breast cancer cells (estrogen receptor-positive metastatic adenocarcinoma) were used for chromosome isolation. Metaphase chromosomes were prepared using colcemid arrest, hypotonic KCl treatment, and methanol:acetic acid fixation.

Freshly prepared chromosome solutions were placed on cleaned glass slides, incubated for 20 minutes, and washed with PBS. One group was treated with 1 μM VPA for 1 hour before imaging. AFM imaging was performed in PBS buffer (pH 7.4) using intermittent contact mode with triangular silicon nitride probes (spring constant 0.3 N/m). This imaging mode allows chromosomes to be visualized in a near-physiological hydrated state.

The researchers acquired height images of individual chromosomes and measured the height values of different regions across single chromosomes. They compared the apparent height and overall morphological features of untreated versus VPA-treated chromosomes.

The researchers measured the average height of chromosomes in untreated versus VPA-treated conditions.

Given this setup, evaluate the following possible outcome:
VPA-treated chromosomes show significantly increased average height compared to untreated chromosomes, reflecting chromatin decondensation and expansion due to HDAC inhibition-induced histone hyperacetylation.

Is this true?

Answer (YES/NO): NO